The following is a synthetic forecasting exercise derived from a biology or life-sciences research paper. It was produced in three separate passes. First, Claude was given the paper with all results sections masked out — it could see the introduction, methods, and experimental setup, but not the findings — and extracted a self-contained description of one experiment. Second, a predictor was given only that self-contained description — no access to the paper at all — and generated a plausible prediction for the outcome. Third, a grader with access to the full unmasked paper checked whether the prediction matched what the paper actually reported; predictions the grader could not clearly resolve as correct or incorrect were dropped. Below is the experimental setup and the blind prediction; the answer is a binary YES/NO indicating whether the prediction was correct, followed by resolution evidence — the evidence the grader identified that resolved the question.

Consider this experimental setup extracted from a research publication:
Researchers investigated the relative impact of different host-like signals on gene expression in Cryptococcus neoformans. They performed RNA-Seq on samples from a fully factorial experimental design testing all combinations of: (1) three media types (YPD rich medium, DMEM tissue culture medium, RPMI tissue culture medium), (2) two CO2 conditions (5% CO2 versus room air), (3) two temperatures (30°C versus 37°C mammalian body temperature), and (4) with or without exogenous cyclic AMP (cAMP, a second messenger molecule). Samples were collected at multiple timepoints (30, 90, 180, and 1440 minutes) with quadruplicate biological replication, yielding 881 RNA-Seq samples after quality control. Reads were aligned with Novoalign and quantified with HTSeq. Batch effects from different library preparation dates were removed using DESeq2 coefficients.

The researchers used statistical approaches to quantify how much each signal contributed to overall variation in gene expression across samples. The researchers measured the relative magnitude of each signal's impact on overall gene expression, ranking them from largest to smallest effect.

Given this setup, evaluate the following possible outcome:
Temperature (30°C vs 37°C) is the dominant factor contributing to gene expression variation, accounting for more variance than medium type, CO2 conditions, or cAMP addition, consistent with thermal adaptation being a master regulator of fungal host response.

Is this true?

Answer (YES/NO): NO